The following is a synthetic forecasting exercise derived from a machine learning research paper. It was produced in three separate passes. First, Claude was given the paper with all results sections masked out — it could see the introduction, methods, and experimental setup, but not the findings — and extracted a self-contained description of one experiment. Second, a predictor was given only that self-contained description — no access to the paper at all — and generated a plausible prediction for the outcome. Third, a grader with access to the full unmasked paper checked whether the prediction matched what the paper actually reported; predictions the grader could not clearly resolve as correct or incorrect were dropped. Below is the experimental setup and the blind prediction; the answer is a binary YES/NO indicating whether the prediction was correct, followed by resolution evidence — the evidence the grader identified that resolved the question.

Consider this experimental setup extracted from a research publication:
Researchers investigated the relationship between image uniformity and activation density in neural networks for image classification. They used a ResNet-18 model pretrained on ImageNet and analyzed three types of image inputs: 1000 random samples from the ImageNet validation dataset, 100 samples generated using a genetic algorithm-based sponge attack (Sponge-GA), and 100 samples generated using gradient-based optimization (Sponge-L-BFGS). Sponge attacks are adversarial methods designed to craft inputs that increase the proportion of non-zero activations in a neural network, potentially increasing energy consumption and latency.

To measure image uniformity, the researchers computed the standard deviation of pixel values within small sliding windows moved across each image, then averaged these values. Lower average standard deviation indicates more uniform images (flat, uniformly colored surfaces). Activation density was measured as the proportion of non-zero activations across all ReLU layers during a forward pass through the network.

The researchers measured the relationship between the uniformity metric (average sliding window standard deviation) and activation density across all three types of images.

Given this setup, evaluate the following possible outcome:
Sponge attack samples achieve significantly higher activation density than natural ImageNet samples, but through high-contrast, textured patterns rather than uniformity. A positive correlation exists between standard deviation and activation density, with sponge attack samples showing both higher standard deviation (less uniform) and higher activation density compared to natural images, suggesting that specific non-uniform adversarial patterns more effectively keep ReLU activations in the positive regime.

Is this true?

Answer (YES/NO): NO